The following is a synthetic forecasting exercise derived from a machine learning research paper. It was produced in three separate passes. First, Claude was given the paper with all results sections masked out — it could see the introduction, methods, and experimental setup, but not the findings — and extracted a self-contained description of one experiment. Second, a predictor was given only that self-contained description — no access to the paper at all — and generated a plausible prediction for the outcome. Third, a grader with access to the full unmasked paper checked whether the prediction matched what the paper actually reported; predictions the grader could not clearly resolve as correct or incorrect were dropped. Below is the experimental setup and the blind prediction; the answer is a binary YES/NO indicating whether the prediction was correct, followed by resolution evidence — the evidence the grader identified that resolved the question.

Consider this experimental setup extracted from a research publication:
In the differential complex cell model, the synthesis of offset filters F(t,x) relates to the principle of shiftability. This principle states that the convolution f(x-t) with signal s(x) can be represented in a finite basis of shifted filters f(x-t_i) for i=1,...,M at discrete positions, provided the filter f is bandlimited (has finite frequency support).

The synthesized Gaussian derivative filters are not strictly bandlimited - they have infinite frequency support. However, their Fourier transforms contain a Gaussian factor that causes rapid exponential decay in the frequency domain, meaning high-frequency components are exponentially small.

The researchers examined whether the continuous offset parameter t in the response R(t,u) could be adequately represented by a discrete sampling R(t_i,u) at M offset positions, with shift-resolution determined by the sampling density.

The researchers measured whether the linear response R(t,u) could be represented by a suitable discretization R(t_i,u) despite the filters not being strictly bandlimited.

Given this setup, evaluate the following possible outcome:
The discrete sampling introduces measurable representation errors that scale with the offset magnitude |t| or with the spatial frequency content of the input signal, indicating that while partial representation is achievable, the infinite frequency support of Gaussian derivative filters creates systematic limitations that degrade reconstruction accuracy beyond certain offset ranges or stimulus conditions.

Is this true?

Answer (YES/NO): NO